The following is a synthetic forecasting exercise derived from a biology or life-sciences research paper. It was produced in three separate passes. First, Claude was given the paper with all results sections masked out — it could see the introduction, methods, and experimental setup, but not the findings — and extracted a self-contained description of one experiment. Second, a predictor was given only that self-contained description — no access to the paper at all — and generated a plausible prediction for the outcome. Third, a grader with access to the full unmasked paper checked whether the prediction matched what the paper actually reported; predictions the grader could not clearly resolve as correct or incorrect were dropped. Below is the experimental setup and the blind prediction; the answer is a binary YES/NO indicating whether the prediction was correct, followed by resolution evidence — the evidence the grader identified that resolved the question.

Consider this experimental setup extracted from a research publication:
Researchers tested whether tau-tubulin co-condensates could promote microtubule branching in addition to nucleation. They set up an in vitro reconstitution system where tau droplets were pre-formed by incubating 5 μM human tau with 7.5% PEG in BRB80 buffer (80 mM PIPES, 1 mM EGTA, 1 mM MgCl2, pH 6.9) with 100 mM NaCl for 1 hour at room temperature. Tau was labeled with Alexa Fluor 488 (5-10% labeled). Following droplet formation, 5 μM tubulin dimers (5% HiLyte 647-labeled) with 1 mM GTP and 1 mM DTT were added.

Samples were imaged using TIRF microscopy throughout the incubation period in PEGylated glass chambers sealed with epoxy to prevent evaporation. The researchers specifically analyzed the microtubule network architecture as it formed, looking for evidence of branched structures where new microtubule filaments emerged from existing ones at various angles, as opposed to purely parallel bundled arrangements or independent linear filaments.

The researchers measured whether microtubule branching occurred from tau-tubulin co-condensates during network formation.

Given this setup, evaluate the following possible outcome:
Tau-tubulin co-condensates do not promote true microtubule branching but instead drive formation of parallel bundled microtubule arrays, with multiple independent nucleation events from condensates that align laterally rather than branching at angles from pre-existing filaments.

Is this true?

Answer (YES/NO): NO